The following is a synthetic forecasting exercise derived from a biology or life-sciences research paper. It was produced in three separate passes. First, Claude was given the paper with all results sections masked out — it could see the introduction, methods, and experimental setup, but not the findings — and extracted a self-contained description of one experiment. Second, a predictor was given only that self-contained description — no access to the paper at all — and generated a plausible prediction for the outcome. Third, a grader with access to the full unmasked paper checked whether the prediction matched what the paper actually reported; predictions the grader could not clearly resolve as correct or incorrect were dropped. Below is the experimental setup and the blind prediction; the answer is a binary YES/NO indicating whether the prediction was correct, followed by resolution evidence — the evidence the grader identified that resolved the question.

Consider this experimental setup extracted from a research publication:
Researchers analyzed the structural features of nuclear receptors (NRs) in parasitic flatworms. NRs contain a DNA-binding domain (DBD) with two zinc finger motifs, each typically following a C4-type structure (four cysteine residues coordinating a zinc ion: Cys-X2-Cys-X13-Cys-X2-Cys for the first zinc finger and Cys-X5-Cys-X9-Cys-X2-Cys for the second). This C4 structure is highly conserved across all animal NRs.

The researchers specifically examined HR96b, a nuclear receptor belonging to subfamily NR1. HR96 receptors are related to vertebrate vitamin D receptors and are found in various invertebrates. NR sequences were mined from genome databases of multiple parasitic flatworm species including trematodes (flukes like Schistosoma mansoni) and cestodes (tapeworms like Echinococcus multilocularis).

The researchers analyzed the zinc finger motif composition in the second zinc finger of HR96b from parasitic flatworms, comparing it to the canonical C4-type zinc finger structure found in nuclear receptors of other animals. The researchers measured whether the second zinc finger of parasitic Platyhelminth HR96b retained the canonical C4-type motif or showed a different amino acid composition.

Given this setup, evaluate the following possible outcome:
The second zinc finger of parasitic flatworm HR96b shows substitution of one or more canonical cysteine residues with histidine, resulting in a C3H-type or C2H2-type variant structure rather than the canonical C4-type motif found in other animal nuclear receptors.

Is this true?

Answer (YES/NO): YES